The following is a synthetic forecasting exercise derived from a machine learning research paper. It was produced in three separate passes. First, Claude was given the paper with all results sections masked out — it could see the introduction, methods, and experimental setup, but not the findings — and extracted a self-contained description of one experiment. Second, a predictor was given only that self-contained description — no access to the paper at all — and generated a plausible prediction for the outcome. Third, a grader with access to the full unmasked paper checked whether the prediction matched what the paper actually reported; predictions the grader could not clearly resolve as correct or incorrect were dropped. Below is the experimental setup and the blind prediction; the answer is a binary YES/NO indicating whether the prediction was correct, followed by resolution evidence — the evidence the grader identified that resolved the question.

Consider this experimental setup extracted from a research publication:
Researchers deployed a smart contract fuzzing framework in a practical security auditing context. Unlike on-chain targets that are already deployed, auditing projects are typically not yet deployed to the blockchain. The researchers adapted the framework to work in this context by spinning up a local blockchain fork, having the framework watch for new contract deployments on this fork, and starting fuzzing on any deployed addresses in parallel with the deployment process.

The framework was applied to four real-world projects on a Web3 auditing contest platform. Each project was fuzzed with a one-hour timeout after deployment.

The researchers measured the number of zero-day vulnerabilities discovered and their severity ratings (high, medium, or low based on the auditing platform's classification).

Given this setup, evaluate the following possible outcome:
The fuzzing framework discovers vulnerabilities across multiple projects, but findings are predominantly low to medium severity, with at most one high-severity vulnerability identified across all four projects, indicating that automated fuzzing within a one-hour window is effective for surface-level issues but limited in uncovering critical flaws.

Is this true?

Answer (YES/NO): NO